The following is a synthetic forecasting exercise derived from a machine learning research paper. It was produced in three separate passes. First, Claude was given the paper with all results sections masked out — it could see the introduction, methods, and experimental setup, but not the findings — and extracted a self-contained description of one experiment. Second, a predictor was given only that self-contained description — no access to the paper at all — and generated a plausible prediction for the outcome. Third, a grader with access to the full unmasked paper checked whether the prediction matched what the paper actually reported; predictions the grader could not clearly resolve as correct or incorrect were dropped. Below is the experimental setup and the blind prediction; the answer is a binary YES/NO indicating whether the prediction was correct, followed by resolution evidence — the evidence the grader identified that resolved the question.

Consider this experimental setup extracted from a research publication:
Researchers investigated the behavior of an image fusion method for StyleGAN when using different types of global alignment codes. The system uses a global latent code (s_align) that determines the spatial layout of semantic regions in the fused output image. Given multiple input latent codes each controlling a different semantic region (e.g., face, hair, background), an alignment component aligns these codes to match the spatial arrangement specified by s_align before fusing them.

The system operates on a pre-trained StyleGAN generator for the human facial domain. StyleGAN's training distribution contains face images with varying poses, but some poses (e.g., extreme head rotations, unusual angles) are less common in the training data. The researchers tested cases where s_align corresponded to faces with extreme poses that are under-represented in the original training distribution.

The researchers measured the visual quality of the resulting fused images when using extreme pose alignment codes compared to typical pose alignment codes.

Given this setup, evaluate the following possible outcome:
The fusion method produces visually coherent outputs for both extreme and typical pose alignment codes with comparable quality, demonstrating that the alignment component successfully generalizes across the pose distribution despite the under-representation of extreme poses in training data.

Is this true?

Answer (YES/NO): NO